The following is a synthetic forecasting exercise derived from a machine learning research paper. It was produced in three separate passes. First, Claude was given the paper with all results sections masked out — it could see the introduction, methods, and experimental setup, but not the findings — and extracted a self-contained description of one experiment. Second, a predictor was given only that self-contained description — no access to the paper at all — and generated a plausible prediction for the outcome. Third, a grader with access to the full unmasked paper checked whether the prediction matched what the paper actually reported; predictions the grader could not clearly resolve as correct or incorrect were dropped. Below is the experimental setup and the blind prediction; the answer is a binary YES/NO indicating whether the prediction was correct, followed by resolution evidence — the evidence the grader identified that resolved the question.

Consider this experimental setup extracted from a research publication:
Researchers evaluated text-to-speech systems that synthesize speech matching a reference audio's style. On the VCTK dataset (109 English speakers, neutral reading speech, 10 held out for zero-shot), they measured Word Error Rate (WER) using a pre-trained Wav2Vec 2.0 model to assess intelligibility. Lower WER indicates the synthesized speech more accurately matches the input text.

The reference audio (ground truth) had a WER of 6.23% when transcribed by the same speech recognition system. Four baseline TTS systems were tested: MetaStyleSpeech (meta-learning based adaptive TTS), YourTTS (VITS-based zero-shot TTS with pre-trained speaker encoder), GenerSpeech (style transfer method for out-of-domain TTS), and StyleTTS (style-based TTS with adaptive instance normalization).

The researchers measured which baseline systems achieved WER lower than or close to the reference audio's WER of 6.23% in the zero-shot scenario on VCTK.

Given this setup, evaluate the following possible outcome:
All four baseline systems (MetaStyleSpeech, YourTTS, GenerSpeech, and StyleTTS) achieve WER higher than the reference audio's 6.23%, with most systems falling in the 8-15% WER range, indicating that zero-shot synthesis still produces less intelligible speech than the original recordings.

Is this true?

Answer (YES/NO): NO